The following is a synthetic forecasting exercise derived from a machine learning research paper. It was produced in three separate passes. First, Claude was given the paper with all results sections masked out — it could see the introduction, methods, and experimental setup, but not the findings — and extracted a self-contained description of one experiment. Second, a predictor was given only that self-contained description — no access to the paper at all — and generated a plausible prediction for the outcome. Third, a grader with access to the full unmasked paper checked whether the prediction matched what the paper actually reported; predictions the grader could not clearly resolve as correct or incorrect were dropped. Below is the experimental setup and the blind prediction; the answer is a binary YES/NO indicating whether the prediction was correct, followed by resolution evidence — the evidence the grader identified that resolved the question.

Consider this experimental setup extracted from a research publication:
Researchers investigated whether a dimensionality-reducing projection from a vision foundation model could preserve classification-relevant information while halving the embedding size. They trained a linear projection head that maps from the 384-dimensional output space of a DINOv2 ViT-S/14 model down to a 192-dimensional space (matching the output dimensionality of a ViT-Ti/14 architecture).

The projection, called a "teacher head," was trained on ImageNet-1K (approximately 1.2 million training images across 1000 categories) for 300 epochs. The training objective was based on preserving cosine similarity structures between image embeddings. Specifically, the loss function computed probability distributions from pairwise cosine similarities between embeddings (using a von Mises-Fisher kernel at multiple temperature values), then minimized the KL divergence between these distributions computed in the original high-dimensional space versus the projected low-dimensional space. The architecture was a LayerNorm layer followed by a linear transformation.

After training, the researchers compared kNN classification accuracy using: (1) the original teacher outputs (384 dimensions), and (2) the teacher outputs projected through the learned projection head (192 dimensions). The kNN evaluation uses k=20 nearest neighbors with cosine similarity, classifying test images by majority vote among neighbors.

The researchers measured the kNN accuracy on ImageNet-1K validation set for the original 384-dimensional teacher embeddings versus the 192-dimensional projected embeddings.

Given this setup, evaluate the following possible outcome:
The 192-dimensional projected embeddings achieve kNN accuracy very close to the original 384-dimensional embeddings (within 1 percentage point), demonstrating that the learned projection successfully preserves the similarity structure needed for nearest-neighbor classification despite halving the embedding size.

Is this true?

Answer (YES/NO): YES